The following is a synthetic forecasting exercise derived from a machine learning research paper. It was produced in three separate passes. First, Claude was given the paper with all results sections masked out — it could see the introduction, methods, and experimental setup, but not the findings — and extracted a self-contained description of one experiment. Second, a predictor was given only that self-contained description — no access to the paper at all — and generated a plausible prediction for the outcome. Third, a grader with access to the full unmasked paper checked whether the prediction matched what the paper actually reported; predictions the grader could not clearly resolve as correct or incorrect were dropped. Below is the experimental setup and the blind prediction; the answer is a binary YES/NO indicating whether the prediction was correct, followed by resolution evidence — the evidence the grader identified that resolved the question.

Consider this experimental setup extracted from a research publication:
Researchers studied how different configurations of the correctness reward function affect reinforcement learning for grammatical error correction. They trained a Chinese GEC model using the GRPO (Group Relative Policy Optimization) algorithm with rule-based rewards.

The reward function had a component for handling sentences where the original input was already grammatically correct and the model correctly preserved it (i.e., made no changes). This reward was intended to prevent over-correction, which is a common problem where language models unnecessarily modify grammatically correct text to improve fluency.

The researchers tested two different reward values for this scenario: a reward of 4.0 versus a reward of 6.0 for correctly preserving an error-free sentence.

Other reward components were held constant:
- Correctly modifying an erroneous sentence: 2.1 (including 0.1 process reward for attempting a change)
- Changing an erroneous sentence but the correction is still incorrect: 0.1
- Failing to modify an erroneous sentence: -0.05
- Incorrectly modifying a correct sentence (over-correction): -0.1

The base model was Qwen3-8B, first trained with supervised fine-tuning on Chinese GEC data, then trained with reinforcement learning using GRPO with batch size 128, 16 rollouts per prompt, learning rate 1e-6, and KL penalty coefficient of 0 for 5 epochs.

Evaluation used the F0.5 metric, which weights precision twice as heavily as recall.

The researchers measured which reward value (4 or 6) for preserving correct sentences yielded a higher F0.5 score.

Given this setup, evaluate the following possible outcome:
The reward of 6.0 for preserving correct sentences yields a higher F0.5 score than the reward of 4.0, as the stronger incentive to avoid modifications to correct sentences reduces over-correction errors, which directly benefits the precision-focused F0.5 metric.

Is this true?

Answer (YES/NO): YES